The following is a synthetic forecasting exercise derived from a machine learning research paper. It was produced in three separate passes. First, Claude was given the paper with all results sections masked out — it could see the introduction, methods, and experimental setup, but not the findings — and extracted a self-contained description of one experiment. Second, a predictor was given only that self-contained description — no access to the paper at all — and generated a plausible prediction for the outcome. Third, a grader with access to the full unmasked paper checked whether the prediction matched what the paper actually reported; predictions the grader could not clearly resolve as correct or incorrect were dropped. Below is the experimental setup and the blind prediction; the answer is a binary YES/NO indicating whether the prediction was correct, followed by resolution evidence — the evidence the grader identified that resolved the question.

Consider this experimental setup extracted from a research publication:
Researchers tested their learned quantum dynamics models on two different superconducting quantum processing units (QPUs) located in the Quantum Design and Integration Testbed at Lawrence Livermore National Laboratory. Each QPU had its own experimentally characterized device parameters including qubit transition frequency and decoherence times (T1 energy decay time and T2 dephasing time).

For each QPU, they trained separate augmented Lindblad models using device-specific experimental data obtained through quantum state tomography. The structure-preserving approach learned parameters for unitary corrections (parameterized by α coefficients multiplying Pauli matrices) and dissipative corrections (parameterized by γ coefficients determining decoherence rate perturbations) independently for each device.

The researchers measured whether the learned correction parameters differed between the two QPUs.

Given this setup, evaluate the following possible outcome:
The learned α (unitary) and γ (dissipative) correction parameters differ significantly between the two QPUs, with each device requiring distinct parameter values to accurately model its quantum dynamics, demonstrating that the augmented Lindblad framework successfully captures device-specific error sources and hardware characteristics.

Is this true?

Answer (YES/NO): YES